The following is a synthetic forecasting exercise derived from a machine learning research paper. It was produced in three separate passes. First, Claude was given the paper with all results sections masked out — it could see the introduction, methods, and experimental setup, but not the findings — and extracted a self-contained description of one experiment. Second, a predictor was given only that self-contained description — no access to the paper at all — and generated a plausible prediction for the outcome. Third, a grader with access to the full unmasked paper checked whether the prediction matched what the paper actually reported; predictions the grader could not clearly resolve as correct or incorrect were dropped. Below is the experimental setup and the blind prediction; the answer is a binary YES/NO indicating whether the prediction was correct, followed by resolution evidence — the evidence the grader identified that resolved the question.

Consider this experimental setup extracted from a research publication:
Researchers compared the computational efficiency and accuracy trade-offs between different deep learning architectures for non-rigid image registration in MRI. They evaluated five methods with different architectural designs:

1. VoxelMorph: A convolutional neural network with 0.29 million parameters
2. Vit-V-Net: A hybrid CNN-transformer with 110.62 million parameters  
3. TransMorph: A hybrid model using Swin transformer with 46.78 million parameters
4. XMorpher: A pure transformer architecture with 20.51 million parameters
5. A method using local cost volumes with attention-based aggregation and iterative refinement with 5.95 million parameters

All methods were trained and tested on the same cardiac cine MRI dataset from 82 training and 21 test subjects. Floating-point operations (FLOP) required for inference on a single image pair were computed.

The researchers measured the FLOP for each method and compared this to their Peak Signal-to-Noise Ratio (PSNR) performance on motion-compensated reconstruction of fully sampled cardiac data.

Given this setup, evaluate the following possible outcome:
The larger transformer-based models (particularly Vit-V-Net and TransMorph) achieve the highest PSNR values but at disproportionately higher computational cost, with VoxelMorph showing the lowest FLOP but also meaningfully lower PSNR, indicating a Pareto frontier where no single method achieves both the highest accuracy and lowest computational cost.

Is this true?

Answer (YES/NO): NO